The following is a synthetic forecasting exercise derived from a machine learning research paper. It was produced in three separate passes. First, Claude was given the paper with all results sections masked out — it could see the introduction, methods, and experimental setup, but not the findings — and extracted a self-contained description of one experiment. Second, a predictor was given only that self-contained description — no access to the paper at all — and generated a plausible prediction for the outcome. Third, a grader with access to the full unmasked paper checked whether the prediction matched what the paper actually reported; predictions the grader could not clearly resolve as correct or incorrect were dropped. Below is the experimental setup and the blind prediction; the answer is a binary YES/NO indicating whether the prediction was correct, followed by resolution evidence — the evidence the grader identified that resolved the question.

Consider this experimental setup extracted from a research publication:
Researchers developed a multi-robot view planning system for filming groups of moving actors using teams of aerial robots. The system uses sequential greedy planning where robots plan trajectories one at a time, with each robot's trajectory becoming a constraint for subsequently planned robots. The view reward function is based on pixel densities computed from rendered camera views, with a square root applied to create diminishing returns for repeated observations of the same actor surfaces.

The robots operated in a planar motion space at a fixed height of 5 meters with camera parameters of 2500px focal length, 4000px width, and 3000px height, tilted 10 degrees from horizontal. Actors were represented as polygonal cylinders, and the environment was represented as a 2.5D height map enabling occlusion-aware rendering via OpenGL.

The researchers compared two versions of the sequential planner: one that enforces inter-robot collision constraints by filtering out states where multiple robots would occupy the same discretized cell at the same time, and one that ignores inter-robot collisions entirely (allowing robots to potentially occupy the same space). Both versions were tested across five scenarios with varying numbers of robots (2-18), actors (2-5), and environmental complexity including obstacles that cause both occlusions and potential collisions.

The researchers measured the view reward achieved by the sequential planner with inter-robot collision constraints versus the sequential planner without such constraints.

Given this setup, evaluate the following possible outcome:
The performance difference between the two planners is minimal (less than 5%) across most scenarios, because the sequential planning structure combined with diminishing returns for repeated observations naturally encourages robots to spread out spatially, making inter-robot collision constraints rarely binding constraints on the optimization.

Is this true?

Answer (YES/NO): YES